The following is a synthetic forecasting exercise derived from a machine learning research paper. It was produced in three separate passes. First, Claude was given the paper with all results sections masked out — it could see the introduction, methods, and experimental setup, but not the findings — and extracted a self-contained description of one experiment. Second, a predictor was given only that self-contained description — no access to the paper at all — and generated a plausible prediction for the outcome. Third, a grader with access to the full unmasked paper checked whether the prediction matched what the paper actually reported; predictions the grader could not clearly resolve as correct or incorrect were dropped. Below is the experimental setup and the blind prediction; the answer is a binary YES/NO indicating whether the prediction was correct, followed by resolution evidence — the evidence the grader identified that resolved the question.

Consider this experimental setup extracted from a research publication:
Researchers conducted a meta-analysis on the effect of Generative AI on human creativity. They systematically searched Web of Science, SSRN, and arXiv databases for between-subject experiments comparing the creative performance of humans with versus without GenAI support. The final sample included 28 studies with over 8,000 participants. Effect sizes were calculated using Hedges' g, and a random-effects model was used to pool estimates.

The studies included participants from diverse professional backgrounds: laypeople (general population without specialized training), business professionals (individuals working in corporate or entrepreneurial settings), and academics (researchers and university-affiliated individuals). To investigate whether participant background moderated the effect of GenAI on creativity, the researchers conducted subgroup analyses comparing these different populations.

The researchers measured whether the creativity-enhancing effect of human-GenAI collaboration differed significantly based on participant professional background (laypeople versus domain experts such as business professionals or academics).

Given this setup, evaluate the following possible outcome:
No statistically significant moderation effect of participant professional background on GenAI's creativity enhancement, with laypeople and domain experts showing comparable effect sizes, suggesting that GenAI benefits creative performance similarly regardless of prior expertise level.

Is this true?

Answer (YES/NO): NO